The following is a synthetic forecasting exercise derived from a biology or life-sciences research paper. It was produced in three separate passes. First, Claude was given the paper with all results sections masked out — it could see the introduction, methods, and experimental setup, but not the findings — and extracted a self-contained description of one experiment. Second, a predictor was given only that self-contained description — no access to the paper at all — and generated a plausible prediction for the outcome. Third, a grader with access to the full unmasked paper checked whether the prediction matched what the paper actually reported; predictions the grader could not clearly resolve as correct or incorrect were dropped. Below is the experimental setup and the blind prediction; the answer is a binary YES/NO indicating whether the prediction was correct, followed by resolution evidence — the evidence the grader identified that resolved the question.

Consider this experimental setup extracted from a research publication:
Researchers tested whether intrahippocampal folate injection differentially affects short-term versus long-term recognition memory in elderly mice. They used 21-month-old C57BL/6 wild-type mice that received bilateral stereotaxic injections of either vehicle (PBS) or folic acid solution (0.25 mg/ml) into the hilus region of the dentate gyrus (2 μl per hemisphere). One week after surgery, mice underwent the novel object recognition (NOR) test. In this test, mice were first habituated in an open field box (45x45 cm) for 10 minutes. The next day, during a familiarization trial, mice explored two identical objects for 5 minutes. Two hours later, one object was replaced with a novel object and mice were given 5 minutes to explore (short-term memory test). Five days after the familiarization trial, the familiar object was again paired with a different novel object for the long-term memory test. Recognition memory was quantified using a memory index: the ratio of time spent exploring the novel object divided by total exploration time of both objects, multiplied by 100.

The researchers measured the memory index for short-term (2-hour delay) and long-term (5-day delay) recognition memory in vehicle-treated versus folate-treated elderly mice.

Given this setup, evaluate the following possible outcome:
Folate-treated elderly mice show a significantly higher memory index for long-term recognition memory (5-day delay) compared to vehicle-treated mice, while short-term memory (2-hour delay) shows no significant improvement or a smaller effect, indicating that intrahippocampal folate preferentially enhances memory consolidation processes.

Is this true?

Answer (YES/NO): YES